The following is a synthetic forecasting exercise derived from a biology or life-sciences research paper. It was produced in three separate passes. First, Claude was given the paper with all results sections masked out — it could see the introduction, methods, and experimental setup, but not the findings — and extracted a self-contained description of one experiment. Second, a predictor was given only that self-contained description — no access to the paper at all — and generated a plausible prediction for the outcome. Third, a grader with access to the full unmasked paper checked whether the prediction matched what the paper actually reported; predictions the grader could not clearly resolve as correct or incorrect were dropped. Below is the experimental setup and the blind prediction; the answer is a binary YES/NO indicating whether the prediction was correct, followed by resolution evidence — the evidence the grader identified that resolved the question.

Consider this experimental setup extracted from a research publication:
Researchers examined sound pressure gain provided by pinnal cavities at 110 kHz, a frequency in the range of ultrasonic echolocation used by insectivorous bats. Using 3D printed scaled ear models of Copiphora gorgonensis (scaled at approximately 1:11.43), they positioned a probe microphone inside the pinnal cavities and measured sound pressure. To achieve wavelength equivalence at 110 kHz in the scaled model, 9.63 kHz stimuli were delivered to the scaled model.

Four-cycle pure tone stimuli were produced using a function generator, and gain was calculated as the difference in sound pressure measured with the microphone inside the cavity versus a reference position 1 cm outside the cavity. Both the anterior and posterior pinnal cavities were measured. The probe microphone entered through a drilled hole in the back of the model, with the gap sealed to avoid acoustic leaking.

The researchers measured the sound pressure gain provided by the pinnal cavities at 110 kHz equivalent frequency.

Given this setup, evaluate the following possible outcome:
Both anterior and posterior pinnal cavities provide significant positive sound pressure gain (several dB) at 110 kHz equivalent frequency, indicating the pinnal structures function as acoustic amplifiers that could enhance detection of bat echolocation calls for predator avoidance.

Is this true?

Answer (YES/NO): YES